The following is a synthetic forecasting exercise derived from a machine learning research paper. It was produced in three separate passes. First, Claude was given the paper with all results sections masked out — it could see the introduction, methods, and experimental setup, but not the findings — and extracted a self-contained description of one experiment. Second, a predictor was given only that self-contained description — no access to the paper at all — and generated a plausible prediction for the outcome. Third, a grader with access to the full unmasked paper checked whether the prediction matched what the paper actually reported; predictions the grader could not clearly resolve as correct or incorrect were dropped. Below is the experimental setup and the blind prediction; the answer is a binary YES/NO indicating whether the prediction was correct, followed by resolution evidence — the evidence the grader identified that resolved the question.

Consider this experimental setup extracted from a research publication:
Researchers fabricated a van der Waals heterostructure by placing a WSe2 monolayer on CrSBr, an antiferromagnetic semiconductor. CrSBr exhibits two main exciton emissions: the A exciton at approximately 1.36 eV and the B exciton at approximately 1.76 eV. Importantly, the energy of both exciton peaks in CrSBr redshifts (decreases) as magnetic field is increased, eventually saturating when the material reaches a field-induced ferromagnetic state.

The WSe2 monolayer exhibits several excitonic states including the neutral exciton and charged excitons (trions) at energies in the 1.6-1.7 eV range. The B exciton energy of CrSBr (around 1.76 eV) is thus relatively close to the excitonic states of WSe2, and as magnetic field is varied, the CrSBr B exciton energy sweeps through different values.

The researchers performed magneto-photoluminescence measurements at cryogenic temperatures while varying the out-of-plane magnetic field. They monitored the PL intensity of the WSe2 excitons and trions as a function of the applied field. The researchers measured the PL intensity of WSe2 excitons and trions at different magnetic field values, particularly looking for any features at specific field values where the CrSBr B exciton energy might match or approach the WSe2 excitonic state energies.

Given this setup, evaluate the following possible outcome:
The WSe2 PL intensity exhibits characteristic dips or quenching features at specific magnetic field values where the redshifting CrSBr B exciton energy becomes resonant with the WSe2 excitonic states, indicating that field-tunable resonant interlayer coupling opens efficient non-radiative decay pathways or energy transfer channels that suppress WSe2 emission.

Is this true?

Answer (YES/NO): NO